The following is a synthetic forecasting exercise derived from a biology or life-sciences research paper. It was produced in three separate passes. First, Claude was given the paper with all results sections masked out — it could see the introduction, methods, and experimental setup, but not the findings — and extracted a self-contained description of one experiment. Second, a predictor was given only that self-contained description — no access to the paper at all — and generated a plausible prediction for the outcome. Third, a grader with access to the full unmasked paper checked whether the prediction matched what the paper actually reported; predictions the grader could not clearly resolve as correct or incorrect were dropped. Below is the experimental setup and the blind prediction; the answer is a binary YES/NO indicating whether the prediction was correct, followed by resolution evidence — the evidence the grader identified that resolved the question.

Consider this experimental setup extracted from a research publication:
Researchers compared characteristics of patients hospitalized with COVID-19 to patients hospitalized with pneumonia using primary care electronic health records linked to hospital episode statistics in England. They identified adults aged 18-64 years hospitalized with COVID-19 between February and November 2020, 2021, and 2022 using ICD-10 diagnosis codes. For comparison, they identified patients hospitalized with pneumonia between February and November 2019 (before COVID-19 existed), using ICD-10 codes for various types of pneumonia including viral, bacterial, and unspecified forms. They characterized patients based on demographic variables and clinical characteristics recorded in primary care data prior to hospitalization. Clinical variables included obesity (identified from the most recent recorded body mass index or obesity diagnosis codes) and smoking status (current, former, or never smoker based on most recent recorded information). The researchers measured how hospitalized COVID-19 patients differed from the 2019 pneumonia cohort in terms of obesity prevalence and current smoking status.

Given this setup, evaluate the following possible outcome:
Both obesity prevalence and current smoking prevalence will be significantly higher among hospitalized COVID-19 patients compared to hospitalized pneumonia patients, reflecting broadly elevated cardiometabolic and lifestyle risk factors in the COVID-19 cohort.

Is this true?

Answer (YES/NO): NO